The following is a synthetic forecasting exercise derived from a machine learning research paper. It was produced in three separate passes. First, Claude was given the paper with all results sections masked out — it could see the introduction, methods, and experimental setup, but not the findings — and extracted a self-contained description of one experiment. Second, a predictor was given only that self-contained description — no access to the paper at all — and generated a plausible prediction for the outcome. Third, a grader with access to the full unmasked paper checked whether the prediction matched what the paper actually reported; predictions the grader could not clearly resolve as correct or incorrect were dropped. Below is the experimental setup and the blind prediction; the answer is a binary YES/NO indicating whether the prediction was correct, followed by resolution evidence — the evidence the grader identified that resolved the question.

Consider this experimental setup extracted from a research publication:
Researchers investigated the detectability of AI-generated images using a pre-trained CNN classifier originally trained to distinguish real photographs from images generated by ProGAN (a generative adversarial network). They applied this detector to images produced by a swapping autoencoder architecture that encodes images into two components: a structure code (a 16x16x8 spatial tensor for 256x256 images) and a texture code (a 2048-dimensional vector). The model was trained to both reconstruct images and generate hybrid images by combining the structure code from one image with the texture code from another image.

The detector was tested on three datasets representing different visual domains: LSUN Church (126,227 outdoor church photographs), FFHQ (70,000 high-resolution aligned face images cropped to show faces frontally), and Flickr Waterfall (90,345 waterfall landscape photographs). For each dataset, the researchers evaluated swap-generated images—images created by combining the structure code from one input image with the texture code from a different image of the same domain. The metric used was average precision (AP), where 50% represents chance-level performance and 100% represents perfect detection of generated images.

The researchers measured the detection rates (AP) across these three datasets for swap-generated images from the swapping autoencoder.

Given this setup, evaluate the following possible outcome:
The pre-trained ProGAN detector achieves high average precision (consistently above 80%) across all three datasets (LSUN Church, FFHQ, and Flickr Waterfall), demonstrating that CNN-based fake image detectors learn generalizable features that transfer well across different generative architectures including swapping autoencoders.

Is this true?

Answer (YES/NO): YES